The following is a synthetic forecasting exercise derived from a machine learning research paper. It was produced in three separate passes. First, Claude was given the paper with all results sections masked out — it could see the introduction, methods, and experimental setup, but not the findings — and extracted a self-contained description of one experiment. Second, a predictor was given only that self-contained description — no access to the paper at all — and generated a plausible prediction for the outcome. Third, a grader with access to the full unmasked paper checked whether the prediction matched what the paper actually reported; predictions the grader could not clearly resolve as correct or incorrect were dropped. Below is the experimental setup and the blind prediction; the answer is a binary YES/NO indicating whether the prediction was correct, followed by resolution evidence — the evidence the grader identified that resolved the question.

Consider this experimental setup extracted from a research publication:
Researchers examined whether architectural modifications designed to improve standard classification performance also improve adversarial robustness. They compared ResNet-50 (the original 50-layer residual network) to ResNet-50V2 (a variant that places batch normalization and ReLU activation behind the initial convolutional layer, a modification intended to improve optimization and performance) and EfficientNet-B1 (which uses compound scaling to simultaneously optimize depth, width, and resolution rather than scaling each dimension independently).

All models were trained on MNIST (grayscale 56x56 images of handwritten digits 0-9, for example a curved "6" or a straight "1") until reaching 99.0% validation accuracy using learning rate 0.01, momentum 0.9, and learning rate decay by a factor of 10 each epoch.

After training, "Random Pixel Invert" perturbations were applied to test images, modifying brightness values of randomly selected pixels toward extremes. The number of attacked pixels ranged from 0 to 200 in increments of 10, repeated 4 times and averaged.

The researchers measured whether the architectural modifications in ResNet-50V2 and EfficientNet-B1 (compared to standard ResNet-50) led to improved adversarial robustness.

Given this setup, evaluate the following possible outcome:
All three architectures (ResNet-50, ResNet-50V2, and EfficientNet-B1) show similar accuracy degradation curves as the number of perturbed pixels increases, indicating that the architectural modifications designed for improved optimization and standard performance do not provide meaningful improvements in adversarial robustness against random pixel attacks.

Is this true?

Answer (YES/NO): NO